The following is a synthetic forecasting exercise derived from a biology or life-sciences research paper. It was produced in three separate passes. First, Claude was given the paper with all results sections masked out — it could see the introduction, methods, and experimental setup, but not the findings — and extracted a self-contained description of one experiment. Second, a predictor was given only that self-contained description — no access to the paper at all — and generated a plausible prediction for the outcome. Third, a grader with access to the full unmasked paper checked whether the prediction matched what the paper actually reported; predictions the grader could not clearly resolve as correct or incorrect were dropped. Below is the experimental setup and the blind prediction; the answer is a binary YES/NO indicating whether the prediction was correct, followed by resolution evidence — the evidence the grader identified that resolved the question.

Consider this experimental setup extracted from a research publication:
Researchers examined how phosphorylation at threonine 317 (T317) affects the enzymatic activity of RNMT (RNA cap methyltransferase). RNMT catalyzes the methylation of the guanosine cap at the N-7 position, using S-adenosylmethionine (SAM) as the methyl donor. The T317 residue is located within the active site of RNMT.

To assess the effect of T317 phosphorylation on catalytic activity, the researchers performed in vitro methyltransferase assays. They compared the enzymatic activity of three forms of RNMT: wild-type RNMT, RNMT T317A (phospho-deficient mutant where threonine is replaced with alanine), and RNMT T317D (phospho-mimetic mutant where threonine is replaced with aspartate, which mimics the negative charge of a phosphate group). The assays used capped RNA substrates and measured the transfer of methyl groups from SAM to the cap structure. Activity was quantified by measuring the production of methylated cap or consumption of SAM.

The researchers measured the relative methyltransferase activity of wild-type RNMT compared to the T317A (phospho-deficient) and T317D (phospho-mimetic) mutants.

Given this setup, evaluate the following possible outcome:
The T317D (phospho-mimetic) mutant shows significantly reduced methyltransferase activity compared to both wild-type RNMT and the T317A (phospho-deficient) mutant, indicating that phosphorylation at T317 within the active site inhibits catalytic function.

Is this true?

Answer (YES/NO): NO